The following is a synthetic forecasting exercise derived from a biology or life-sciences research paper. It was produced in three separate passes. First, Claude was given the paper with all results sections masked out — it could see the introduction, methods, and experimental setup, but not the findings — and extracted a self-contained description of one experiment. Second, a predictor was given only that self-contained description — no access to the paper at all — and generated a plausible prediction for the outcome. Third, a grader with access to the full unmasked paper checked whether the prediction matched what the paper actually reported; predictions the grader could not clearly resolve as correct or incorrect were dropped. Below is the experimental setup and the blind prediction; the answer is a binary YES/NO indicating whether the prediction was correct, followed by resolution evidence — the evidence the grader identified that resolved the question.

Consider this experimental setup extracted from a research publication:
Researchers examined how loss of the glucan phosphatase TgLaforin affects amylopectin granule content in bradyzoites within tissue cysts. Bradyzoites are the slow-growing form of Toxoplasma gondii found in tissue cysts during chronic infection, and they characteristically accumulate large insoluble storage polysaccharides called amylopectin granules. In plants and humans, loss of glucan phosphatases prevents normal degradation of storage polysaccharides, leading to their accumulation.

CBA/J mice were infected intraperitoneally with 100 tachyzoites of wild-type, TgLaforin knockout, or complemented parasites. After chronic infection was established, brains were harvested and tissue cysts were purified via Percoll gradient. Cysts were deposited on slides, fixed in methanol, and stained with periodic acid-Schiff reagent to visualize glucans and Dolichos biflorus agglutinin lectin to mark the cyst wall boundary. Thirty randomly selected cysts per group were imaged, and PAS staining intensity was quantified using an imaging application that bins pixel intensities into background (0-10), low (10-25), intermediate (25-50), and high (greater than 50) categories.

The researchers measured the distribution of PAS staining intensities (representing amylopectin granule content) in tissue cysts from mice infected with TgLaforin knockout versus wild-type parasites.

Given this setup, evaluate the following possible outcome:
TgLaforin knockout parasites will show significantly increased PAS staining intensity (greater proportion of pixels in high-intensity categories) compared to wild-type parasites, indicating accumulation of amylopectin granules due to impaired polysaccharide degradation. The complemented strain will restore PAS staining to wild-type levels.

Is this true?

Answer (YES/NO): YES